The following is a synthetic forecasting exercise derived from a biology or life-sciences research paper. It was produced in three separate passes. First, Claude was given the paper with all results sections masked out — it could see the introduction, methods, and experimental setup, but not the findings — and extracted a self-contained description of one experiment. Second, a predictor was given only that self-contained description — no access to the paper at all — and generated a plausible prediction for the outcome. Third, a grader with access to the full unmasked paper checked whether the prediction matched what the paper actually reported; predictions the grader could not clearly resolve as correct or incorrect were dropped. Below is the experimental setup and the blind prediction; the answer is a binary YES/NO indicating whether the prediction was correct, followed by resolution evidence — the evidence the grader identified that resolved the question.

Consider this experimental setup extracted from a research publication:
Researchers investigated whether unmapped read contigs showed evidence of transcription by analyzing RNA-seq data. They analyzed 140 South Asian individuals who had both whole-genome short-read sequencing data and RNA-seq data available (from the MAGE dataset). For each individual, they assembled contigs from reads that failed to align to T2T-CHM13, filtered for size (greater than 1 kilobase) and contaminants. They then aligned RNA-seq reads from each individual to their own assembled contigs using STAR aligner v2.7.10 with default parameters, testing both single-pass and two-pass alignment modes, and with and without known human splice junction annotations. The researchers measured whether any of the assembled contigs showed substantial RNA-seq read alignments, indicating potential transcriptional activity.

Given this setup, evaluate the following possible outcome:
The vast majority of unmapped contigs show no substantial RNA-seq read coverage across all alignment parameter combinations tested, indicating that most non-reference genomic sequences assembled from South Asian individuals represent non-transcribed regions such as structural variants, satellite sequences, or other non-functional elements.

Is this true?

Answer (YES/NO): NO